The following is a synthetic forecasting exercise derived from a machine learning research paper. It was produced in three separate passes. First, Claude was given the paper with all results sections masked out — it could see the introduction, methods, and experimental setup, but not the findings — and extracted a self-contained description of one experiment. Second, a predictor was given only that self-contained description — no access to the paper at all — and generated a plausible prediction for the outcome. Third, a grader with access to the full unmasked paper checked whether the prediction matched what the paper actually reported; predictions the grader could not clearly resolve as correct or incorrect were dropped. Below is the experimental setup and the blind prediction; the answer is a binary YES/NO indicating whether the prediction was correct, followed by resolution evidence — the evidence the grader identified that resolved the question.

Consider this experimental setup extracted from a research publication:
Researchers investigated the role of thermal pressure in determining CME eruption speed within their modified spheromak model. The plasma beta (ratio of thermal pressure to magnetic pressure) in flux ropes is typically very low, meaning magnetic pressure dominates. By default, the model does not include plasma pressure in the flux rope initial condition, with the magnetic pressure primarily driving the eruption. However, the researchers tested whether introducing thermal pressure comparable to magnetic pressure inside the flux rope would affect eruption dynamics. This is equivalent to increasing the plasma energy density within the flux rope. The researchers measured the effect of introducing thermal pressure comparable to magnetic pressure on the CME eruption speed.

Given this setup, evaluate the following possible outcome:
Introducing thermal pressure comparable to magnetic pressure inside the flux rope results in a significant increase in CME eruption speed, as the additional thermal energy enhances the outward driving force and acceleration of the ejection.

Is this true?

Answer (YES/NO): NO